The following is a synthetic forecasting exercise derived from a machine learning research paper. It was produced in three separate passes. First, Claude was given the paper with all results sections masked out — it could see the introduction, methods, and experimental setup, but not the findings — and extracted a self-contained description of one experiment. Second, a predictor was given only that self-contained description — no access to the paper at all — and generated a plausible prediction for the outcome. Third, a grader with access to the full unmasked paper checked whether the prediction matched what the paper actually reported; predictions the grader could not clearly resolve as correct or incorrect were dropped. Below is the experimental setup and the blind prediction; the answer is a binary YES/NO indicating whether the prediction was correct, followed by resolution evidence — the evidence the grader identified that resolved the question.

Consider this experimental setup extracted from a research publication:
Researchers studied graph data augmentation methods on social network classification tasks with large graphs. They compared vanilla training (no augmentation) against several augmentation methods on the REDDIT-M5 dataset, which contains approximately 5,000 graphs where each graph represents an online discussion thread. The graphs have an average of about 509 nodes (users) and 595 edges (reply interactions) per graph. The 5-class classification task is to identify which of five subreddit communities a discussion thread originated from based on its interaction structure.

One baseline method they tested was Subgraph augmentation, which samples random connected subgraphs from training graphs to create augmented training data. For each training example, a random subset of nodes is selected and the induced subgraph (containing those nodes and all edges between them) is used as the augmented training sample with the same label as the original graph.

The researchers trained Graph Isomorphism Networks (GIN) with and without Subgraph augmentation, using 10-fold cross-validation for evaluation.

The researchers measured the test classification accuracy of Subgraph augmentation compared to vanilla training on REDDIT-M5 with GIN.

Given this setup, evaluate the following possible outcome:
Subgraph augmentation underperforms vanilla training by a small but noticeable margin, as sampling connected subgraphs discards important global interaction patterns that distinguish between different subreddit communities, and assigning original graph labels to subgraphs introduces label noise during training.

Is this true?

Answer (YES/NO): YES